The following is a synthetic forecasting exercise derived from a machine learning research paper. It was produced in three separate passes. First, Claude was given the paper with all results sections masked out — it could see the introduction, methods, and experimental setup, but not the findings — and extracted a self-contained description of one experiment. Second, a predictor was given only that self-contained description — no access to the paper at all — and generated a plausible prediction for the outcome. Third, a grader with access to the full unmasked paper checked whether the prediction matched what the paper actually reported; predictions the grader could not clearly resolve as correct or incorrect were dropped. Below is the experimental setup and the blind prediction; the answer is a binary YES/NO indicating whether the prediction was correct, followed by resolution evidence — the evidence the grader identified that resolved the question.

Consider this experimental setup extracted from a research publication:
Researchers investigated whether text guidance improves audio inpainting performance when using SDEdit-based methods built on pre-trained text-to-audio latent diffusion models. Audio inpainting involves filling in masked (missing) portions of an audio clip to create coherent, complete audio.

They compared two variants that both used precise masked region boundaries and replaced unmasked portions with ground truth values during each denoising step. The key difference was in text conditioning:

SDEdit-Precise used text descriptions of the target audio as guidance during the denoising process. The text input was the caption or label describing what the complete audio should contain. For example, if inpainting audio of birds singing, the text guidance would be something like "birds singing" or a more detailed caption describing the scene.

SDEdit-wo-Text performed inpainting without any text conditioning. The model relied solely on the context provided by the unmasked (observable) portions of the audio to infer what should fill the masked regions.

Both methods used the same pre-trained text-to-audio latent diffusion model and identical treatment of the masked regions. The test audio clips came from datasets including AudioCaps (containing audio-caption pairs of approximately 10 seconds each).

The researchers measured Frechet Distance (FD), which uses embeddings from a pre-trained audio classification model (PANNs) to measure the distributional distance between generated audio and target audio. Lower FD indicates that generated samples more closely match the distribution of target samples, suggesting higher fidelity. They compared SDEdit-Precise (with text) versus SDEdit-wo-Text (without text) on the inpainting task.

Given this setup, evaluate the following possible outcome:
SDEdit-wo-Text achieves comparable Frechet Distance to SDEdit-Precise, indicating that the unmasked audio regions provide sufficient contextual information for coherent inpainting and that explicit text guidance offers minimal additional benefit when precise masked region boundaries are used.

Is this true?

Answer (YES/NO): NO